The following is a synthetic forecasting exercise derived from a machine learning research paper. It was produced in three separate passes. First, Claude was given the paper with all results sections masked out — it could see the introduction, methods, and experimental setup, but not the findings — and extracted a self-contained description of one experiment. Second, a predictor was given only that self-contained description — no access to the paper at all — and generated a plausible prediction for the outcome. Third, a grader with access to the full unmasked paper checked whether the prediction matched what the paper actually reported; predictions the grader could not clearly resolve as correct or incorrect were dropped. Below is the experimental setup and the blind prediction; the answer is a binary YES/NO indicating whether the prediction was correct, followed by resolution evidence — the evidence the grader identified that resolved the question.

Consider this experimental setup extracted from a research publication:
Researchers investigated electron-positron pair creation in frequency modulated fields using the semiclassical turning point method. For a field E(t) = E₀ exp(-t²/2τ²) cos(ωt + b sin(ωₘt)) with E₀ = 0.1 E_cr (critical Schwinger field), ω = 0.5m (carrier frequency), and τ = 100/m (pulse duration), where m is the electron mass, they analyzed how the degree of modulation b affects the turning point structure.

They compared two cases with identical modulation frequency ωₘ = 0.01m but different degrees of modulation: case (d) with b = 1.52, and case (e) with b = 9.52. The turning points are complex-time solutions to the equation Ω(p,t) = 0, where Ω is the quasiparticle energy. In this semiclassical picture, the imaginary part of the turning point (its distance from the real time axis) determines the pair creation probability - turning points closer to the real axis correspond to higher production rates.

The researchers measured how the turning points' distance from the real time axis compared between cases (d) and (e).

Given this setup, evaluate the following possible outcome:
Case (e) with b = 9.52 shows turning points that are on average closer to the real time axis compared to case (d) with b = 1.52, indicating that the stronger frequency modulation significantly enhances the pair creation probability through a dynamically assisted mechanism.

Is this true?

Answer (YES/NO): NO